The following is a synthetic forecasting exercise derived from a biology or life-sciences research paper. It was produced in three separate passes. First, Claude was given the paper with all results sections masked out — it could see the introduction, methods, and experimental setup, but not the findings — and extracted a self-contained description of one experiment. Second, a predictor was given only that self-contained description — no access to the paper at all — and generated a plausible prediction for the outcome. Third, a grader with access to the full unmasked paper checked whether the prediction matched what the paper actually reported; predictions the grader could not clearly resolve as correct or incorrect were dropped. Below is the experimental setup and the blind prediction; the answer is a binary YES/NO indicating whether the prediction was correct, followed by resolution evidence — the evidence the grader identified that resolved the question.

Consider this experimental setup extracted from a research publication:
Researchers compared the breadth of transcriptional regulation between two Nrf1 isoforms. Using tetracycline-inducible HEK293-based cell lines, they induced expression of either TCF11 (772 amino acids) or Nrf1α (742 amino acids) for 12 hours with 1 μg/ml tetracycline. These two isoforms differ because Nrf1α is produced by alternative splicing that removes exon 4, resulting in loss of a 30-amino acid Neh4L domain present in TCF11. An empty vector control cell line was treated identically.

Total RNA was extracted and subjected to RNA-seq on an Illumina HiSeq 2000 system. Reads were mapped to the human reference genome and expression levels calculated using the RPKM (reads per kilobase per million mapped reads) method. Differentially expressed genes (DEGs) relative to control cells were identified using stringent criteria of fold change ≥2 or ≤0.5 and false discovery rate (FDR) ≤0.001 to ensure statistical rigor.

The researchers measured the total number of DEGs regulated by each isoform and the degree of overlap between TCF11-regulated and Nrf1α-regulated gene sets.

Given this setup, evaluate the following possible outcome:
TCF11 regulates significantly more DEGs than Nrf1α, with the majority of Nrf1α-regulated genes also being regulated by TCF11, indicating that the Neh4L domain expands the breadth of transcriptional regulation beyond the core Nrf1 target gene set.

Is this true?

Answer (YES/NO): YES